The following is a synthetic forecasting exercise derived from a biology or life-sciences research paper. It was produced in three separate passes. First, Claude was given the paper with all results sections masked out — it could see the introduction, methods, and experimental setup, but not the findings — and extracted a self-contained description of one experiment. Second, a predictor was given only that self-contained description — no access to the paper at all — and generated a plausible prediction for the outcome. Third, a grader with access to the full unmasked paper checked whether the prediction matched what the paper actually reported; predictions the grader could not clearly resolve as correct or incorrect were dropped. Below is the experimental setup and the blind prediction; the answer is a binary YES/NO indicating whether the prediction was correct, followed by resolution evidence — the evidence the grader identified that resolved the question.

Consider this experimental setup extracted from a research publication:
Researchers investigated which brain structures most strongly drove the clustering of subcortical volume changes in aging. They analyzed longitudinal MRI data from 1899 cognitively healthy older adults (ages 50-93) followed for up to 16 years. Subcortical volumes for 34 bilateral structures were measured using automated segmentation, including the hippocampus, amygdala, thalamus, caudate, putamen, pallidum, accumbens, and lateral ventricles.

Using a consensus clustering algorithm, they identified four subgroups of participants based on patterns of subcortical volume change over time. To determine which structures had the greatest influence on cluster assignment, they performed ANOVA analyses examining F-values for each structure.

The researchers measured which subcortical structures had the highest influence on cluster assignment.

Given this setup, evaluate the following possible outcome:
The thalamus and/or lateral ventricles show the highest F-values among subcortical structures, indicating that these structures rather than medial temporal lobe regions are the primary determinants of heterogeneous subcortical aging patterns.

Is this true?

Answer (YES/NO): NO